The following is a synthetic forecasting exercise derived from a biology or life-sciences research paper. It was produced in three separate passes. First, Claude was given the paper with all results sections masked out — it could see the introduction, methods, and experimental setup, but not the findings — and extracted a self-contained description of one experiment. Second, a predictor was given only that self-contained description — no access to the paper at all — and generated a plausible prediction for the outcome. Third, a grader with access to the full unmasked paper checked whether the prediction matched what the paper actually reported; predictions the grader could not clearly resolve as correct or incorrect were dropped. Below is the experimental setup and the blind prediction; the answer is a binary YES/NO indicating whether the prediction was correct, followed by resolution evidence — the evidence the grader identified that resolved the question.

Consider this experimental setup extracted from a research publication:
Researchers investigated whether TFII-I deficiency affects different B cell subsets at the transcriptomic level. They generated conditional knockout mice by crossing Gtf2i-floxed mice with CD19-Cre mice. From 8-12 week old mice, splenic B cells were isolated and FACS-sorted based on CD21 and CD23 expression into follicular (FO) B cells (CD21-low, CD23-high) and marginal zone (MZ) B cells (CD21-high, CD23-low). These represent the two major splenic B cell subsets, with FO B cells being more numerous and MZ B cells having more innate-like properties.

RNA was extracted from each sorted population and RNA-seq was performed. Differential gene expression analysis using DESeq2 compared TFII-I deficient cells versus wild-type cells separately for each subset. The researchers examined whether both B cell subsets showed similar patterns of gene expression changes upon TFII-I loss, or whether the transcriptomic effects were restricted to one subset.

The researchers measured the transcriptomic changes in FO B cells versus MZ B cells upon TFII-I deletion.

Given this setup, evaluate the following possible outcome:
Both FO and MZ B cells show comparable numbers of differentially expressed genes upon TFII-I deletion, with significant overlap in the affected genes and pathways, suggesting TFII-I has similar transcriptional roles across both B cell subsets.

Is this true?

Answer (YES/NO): NO